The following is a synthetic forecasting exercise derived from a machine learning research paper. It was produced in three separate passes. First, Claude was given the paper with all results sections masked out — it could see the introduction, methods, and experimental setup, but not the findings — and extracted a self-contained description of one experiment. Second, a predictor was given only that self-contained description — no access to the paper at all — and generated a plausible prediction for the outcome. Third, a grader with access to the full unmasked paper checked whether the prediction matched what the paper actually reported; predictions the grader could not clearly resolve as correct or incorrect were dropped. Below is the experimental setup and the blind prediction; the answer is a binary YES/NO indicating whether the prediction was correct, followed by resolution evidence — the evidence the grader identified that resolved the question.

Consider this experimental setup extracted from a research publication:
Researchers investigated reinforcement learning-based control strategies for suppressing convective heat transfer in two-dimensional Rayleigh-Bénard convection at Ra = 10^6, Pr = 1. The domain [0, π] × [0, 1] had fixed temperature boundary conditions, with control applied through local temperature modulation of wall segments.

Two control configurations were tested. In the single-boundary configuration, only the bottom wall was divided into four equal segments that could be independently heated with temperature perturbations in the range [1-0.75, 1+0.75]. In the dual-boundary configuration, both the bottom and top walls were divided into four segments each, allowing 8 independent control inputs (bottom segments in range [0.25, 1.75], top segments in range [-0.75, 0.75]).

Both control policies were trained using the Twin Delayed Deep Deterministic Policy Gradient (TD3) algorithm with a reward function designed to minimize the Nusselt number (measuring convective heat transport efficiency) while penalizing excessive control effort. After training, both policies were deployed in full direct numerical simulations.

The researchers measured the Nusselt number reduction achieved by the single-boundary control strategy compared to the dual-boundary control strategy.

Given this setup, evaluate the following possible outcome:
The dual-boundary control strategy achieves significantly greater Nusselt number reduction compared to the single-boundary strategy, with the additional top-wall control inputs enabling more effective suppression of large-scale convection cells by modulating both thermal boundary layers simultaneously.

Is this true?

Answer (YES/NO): YES